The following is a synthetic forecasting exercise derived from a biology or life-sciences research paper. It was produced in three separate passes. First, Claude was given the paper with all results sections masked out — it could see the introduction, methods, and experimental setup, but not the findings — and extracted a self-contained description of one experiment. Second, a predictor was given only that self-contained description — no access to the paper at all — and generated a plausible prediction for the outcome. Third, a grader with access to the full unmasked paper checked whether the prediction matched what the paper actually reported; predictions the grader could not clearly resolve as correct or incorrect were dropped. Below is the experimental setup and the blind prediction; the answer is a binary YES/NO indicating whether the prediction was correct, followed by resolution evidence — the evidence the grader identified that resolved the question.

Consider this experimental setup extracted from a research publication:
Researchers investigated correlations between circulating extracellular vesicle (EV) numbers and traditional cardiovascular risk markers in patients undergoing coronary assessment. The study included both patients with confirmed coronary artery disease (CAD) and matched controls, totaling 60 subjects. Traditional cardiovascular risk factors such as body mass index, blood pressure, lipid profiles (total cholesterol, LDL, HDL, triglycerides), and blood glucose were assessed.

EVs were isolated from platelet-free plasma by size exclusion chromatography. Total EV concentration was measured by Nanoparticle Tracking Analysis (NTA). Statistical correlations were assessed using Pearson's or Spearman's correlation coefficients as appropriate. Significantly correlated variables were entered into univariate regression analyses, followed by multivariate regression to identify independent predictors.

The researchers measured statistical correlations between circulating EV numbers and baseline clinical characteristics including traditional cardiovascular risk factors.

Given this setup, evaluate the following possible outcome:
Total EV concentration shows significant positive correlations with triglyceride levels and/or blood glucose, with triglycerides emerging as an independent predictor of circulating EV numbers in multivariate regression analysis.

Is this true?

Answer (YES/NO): YES